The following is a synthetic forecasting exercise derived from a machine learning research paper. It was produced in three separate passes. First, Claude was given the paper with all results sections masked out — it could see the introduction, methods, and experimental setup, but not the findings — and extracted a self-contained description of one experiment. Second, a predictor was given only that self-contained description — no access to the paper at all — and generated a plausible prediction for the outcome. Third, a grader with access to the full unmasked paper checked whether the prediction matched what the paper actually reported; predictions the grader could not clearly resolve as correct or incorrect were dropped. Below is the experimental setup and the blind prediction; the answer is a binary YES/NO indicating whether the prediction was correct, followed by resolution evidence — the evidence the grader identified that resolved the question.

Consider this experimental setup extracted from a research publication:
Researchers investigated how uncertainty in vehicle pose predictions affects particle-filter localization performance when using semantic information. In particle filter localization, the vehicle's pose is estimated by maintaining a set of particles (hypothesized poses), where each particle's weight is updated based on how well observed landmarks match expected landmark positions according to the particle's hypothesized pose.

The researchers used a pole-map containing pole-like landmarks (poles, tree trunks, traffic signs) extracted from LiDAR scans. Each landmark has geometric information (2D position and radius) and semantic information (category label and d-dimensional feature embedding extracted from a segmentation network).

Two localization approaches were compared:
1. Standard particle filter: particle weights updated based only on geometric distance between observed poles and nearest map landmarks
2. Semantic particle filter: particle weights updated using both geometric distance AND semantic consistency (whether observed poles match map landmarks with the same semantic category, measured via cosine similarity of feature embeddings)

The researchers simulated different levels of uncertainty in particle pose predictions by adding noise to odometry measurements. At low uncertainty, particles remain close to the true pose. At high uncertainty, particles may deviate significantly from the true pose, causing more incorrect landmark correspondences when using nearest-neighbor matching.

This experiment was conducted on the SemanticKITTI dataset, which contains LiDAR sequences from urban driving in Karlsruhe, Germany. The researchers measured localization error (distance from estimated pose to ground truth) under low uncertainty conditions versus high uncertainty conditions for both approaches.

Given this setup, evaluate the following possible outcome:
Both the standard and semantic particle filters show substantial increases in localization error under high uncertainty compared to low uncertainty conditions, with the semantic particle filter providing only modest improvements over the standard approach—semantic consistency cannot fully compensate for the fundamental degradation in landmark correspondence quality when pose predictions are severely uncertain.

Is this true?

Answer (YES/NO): NO